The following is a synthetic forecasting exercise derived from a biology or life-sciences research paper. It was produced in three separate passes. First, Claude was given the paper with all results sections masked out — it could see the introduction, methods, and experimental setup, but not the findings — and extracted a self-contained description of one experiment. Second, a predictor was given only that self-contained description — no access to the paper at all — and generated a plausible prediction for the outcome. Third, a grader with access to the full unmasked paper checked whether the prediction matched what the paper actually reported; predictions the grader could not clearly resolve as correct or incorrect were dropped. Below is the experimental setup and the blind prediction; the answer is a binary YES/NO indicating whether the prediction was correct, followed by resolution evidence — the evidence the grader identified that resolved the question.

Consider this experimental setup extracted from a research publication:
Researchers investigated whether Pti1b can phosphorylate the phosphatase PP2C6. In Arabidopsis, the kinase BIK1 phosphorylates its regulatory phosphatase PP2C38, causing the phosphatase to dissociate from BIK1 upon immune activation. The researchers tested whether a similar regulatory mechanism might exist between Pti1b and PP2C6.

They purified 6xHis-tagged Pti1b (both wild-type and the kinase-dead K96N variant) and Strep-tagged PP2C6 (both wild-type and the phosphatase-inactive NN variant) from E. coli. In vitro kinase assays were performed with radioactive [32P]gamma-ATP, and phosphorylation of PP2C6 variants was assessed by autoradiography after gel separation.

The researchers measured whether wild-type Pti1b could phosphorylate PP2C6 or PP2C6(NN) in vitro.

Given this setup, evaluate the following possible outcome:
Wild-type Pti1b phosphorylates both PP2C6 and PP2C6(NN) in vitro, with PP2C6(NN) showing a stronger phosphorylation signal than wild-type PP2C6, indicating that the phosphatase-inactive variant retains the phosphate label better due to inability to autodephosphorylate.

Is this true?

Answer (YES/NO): NO